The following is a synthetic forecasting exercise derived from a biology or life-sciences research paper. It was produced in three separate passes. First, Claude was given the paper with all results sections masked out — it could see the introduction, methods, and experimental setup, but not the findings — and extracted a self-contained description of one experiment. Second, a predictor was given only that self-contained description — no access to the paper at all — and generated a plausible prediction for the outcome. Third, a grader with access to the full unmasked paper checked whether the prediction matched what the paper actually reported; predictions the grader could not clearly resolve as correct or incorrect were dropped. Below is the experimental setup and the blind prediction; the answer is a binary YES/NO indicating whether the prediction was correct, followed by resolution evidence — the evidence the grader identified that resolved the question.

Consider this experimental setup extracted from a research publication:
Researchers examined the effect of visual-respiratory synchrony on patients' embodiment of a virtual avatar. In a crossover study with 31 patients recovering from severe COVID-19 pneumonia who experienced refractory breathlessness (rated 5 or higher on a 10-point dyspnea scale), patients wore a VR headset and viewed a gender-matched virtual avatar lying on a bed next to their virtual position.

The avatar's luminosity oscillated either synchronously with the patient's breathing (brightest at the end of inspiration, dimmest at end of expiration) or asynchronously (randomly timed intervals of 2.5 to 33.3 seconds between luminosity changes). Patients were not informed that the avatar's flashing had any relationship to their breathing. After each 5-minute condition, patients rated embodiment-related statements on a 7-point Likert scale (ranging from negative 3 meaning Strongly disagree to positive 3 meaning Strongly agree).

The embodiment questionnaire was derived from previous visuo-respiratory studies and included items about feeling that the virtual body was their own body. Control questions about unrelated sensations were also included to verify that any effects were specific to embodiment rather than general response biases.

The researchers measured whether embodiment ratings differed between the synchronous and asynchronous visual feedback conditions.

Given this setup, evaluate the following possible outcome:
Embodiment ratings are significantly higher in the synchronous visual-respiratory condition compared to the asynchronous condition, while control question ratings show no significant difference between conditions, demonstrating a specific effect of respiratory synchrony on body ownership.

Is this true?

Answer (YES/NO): YES